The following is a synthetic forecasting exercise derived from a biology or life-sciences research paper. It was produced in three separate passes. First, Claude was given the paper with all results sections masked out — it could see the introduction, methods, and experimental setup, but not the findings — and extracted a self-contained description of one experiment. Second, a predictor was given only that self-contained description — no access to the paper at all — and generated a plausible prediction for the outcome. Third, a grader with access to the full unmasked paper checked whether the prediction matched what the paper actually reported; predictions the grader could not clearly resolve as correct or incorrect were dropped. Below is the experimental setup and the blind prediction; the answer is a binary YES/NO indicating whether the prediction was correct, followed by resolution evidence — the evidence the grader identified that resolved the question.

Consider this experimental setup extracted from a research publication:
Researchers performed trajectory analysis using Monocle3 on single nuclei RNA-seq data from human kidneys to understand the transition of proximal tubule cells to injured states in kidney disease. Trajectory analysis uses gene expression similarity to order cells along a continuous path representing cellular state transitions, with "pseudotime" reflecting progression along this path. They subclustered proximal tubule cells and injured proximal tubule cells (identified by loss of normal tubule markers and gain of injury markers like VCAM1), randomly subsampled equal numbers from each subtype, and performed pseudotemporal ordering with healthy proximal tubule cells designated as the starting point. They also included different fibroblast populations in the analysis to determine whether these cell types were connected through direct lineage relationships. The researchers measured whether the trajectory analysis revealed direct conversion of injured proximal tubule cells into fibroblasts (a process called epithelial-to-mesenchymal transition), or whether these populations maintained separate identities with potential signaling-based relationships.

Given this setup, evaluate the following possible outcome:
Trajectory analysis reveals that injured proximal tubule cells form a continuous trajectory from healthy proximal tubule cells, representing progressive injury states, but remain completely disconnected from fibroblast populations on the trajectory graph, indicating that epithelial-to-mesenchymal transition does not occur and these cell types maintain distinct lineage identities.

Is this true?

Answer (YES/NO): NO